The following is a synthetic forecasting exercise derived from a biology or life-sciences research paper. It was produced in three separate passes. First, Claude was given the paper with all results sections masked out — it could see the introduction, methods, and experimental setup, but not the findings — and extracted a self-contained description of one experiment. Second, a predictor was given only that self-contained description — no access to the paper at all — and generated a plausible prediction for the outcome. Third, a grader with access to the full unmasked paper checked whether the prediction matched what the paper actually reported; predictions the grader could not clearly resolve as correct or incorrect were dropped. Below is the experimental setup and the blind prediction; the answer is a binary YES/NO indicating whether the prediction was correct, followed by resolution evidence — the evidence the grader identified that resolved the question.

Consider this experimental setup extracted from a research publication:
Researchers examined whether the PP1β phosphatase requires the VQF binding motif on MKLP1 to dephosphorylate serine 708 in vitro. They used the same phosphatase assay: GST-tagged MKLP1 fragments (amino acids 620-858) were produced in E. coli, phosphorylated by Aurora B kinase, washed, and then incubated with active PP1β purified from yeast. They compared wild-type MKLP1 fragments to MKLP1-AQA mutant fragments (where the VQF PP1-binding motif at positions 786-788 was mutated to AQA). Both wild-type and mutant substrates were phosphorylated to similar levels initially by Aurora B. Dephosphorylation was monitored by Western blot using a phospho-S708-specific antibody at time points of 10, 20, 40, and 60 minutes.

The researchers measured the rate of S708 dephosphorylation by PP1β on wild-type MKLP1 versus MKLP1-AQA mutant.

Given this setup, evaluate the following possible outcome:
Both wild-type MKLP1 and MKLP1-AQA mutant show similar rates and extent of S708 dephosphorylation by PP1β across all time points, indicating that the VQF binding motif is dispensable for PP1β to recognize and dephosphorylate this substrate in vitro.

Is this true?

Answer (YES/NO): NO